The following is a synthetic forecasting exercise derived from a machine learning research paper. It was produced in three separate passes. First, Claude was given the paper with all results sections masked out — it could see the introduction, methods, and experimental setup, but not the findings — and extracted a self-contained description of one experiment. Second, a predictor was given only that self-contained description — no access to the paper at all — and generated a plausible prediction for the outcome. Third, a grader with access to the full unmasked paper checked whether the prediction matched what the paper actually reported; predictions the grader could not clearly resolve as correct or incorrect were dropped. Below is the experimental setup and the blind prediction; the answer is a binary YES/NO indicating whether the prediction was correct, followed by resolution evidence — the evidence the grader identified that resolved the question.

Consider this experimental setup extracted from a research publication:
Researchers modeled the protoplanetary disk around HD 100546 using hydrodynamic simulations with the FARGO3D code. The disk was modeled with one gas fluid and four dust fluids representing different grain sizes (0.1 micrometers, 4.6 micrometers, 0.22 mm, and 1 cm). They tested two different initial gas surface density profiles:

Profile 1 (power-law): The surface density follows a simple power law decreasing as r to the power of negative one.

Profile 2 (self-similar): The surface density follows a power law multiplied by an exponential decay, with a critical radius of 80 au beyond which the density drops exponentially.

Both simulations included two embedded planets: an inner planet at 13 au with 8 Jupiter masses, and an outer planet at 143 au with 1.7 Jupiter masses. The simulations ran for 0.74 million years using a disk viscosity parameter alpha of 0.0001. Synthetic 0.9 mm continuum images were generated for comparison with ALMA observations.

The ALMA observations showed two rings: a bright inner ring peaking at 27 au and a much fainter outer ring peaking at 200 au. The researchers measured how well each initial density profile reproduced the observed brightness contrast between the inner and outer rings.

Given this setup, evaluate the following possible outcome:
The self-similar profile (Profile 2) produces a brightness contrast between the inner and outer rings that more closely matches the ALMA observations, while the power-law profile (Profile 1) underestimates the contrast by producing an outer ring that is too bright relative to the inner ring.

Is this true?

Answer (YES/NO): YES